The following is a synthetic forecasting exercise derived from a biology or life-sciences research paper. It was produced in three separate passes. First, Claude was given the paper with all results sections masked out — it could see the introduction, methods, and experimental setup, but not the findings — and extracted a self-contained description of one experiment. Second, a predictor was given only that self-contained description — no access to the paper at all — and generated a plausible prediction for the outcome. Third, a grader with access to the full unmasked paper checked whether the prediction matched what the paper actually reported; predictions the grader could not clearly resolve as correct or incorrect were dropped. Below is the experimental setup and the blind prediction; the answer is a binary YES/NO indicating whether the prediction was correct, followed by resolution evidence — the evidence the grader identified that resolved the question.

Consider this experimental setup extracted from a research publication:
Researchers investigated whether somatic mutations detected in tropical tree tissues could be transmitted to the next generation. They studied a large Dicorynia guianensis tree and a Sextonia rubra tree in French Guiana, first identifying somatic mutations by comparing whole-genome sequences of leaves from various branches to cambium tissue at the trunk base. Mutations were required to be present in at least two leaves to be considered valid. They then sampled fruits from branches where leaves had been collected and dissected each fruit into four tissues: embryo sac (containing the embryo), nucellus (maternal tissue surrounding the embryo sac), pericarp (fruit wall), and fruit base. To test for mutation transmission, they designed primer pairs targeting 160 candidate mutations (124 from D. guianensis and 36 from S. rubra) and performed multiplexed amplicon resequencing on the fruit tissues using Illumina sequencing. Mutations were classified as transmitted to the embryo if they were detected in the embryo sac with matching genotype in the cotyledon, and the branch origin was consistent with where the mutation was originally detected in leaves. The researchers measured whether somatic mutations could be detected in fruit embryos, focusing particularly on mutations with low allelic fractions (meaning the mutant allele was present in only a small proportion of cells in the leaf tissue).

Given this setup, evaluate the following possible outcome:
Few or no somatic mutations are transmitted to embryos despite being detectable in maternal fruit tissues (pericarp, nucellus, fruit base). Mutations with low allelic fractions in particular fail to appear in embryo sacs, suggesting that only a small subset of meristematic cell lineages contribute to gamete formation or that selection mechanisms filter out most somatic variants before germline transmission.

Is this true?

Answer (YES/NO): NO